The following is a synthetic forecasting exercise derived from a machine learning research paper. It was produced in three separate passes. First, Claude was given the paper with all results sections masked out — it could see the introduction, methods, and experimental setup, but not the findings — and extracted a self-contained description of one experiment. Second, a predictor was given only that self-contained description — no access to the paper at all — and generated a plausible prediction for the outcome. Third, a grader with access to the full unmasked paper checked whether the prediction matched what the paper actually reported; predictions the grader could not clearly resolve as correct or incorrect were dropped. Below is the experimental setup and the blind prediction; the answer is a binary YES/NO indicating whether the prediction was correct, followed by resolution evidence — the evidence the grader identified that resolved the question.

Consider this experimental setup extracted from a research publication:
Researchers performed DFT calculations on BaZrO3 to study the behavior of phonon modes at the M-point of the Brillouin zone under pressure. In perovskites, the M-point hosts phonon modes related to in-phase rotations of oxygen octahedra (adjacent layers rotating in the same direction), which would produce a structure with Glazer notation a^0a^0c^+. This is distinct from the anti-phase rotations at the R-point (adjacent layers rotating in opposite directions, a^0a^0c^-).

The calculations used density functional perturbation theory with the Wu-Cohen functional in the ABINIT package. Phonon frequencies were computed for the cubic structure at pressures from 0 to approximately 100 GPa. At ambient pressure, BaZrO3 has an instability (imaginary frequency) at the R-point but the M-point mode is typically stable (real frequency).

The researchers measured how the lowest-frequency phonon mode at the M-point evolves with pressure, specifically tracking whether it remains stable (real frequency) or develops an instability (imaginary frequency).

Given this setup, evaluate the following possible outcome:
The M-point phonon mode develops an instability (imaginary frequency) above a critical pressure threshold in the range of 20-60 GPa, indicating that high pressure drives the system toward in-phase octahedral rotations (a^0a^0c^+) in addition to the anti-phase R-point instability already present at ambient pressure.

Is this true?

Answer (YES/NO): NO